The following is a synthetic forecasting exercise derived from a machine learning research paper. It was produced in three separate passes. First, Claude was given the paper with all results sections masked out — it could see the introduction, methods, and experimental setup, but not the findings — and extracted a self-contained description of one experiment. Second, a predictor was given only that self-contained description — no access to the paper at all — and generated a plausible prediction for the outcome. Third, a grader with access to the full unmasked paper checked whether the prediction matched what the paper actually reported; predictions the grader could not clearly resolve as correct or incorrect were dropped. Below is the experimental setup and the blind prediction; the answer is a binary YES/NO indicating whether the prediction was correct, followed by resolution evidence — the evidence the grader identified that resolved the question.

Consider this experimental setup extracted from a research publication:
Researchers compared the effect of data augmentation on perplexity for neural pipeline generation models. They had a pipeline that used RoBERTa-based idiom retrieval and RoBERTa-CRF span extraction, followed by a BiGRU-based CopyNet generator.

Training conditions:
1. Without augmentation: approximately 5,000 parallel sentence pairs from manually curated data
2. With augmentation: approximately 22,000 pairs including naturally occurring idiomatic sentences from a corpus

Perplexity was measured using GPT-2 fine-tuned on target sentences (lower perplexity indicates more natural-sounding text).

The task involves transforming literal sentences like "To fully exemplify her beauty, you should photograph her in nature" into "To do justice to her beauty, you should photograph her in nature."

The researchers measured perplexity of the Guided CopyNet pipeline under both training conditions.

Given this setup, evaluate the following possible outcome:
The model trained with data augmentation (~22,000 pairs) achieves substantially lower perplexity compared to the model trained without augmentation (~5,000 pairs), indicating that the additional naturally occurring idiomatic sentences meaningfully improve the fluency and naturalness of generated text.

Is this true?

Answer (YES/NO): YES